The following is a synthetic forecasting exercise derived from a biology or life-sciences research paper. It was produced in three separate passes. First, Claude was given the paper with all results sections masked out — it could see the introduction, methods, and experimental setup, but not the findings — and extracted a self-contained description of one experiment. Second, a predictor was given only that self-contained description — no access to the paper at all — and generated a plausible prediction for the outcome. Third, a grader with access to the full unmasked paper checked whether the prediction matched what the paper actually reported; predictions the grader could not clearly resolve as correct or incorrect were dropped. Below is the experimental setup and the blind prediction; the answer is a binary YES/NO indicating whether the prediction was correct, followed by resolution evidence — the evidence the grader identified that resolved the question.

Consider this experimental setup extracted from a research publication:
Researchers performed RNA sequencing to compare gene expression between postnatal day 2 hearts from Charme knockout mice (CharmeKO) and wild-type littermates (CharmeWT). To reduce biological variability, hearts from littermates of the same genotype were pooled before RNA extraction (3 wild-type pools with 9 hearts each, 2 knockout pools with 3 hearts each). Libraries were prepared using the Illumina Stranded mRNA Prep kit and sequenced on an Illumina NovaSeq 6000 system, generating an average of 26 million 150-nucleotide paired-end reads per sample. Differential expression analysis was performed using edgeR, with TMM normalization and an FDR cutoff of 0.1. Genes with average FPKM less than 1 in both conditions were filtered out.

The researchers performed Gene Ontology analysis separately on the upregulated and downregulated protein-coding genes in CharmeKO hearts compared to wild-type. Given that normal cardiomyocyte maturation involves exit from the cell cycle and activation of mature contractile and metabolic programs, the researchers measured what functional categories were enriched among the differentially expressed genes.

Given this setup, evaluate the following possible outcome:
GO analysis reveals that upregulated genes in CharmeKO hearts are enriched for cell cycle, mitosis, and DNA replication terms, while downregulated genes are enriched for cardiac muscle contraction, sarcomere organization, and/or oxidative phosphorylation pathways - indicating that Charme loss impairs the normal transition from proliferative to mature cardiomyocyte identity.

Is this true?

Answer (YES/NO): NO